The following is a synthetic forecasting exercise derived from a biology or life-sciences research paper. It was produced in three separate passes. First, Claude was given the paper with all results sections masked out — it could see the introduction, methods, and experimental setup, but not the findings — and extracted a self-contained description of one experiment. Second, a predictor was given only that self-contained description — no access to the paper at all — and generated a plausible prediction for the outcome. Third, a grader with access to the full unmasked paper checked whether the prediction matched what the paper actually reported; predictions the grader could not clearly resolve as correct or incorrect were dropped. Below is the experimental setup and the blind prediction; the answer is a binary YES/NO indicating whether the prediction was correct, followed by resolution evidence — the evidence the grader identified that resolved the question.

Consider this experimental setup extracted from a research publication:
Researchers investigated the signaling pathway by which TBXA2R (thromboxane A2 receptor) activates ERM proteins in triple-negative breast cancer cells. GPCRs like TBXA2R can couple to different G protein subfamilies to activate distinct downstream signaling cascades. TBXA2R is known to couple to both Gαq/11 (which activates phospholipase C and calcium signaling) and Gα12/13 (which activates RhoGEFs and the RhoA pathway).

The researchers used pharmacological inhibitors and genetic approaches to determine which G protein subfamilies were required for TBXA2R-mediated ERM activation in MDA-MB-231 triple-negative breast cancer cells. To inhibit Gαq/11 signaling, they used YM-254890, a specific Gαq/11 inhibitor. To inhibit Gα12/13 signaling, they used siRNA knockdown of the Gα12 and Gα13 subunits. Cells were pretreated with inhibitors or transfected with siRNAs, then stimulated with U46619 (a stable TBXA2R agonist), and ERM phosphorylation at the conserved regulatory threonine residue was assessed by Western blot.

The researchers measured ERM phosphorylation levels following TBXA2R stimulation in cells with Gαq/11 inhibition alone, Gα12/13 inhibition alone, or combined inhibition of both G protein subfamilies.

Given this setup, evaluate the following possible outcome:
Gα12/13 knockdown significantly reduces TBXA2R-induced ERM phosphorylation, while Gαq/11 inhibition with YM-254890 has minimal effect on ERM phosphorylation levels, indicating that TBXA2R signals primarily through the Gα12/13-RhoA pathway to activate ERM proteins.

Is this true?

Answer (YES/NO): YES